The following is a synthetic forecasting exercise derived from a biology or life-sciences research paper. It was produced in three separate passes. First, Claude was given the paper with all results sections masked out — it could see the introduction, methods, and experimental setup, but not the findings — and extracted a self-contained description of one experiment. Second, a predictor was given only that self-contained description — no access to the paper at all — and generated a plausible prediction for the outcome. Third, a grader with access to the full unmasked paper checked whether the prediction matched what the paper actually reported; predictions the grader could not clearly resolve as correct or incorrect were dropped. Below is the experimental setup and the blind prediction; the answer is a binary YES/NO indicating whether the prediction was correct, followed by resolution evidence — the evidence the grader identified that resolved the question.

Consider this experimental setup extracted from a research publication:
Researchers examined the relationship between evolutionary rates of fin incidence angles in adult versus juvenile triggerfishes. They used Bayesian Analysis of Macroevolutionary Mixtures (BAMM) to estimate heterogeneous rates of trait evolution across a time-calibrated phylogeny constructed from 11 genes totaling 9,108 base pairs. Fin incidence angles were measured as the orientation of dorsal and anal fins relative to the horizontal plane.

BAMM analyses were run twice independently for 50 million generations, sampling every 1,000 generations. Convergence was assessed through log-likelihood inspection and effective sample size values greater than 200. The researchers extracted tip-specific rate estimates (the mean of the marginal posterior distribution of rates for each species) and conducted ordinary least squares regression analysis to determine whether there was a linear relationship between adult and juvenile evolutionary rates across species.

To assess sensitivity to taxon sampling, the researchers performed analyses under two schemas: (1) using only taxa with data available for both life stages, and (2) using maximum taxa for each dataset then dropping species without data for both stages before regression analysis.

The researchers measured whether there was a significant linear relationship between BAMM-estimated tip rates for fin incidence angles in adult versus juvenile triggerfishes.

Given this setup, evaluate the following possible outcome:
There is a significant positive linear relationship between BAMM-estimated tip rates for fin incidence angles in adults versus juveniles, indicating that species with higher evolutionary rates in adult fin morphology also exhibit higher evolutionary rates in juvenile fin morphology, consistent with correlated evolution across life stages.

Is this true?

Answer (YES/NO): NO